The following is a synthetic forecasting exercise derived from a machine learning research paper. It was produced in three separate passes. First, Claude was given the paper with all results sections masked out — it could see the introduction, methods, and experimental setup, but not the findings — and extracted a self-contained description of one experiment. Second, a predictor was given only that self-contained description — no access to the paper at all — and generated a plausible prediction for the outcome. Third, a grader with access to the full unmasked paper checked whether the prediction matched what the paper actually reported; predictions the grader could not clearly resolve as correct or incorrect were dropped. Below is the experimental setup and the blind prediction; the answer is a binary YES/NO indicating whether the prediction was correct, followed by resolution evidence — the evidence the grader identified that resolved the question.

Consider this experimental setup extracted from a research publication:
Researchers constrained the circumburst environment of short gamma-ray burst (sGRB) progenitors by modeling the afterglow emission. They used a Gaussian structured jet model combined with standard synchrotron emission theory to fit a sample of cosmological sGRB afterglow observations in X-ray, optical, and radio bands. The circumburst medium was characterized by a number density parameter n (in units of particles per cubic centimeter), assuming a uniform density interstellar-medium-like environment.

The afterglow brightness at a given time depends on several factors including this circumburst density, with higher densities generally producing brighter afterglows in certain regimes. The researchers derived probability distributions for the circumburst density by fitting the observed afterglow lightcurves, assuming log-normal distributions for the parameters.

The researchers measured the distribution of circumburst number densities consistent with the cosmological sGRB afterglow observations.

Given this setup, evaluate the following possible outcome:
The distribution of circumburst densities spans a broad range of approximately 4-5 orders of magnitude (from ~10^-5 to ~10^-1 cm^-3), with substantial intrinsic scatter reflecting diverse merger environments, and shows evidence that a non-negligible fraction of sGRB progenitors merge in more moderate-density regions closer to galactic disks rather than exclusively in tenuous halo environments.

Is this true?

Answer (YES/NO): NO